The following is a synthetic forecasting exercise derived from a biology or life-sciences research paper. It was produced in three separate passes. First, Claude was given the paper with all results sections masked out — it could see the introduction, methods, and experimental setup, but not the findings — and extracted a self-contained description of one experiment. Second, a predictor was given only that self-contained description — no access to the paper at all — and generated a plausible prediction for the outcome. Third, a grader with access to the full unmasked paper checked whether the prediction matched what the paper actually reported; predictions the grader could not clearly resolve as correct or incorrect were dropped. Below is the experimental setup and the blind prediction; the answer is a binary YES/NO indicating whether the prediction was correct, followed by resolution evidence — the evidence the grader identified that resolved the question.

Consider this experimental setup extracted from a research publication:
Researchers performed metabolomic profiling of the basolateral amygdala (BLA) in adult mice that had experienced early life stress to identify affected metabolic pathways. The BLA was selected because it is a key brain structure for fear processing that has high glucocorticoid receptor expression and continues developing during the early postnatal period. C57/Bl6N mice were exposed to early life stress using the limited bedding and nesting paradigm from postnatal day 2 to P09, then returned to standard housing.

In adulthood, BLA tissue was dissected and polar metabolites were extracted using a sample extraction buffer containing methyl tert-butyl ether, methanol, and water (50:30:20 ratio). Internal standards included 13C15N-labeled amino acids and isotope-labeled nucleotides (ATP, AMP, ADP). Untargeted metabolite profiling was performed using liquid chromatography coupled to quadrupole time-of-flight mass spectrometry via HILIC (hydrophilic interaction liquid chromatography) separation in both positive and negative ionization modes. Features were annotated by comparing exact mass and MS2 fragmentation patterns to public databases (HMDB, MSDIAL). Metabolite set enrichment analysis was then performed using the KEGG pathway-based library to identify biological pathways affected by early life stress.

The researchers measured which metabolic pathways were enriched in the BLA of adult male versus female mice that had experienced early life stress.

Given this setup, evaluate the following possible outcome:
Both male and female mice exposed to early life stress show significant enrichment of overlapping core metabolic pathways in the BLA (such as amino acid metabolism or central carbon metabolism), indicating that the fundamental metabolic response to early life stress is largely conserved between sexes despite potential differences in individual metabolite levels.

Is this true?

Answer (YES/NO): NO